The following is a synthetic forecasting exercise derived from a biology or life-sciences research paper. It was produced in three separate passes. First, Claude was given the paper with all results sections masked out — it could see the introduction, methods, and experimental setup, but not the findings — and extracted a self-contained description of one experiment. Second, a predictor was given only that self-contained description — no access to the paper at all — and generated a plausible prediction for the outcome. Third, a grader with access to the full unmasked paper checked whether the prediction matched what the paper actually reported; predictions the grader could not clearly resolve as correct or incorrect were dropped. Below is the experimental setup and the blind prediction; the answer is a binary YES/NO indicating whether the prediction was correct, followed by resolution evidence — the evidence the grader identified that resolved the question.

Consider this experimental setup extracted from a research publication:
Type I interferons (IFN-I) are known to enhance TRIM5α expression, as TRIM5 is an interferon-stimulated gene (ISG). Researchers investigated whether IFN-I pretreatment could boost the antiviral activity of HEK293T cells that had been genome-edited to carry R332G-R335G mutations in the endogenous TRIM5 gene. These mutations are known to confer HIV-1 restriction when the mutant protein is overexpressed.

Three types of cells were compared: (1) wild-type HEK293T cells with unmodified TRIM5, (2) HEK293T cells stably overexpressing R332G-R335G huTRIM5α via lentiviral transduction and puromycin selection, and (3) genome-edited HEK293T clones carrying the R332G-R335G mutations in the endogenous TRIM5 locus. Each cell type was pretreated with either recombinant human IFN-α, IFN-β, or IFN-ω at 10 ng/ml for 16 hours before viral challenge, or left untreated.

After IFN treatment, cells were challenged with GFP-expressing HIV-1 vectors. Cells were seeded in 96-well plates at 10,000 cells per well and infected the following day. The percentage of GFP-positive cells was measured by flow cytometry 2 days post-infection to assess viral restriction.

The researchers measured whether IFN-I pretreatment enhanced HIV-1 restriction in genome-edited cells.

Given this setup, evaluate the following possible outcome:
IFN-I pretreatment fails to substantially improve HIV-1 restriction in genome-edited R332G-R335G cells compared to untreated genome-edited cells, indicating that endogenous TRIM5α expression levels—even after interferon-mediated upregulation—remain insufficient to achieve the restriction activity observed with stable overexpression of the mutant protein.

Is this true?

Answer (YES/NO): YES